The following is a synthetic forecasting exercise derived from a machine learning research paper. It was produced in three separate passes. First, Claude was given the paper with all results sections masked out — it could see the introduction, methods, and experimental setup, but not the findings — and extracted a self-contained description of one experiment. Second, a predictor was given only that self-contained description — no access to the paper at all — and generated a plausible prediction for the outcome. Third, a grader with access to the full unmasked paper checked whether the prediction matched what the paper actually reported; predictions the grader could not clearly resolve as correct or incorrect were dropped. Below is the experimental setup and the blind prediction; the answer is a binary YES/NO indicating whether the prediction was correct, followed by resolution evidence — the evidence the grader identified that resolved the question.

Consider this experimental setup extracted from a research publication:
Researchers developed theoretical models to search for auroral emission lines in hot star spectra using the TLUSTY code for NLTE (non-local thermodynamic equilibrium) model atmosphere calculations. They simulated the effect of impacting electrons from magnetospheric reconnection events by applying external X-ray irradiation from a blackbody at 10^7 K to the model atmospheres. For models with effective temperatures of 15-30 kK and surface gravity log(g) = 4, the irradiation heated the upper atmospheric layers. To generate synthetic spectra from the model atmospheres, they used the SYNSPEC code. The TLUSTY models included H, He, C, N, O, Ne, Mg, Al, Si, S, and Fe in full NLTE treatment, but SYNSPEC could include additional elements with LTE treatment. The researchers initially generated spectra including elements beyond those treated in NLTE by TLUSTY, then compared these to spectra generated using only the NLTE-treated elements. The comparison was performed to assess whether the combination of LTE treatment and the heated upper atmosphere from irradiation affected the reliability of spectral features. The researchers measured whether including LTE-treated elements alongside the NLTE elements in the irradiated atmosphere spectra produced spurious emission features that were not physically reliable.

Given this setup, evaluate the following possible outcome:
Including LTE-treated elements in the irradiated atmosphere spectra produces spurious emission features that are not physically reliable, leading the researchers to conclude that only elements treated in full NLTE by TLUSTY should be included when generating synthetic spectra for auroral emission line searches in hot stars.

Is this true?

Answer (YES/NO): YES